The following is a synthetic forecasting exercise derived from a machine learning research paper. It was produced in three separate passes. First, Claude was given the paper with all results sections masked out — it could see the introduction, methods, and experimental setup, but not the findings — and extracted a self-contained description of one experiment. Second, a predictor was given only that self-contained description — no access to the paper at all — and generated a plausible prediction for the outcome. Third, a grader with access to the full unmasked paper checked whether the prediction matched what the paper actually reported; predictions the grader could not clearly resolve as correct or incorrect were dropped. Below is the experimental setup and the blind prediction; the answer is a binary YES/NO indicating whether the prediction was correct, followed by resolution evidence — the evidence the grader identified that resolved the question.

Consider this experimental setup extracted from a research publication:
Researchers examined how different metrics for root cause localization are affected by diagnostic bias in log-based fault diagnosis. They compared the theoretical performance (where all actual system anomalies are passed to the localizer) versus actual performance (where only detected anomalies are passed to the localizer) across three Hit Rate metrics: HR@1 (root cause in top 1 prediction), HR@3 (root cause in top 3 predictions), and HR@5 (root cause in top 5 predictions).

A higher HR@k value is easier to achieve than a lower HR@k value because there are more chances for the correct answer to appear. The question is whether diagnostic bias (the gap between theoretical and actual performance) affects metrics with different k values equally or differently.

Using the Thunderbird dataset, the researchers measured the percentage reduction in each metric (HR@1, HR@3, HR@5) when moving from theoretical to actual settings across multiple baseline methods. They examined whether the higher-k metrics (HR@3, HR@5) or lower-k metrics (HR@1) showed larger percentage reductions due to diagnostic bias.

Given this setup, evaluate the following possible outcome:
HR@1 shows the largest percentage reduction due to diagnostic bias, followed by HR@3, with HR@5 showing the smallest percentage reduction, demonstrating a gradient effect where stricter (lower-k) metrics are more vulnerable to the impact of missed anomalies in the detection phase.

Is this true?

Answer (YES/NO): NO